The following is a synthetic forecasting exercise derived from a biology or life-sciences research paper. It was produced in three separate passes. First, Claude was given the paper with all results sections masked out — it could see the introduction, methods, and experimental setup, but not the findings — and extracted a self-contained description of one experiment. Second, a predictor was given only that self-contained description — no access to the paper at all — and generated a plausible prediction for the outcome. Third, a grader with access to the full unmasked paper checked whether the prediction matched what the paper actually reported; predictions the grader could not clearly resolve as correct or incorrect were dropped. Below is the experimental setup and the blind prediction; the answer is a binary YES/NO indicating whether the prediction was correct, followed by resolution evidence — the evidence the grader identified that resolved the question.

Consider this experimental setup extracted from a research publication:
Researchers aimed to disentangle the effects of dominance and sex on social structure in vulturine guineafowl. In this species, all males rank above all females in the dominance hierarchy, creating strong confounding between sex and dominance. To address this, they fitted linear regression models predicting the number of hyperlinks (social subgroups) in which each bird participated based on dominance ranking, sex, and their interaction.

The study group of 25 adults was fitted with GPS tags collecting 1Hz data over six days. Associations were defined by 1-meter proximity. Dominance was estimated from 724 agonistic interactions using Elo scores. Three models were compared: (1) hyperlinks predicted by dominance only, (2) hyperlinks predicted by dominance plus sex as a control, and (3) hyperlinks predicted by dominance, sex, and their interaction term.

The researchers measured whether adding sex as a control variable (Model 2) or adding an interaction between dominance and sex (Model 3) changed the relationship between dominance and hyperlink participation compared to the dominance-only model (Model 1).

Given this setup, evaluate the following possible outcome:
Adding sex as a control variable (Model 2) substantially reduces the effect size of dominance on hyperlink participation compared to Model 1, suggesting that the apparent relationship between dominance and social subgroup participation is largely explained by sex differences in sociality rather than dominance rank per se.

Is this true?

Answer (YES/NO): NO